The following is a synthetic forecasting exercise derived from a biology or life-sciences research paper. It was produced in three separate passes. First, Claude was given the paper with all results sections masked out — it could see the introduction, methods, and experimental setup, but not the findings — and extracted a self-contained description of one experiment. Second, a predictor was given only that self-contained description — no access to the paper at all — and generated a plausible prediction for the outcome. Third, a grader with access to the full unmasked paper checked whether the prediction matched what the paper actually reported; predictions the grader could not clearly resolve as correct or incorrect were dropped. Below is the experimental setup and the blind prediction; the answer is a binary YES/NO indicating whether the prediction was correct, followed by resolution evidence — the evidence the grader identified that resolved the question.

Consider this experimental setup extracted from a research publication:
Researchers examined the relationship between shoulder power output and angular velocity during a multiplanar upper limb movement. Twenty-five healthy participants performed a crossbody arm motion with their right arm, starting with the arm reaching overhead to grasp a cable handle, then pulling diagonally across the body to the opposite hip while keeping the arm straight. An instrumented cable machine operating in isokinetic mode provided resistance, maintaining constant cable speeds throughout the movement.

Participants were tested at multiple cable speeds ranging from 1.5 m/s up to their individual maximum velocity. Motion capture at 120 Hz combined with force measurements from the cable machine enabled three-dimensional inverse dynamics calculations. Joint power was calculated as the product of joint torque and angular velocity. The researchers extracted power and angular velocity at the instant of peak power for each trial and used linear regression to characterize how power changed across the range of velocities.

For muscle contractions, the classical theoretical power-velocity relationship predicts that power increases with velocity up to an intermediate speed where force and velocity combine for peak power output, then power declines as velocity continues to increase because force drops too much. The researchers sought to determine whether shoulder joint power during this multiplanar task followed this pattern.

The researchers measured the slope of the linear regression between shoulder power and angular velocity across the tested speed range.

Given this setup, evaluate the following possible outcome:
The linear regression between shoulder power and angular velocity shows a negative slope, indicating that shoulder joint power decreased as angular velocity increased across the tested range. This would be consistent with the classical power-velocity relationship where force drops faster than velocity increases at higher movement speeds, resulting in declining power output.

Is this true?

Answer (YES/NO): NO